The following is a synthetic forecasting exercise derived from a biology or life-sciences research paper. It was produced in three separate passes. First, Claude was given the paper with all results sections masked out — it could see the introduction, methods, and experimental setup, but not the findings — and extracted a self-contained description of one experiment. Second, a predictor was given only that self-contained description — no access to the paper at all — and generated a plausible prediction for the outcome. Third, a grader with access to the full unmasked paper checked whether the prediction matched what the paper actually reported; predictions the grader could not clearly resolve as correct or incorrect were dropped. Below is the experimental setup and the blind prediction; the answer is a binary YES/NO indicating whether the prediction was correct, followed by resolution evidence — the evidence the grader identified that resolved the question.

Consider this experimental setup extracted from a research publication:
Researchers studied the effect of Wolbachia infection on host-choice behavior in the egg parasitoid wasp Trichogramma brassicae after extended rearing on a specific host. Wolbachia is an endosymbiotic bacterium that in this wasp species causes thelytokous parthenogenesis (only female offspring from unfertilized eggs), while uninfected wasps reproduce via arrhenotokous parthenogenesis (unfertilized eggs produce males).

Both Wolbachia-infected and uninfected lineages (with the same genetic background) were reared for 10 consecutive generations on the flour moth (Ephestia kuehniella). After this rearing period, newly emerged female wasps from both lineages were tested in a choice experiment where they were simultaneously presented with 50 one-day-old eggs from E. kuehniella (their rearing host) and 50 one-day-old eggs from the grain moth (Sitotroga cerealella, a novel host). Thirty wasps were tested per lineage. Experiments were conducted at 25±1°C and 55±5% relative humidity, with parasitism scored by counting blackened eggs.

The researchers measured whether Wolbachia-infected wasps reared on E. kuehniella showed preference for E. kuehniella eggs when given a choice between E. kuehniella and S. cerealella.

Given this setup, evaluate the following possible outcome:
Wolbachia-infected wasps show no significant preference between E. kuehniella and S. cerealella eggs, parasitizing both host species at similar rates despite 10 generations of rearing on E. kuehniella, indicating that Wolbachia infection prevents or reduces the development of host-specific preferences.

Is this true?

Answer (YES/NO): YES